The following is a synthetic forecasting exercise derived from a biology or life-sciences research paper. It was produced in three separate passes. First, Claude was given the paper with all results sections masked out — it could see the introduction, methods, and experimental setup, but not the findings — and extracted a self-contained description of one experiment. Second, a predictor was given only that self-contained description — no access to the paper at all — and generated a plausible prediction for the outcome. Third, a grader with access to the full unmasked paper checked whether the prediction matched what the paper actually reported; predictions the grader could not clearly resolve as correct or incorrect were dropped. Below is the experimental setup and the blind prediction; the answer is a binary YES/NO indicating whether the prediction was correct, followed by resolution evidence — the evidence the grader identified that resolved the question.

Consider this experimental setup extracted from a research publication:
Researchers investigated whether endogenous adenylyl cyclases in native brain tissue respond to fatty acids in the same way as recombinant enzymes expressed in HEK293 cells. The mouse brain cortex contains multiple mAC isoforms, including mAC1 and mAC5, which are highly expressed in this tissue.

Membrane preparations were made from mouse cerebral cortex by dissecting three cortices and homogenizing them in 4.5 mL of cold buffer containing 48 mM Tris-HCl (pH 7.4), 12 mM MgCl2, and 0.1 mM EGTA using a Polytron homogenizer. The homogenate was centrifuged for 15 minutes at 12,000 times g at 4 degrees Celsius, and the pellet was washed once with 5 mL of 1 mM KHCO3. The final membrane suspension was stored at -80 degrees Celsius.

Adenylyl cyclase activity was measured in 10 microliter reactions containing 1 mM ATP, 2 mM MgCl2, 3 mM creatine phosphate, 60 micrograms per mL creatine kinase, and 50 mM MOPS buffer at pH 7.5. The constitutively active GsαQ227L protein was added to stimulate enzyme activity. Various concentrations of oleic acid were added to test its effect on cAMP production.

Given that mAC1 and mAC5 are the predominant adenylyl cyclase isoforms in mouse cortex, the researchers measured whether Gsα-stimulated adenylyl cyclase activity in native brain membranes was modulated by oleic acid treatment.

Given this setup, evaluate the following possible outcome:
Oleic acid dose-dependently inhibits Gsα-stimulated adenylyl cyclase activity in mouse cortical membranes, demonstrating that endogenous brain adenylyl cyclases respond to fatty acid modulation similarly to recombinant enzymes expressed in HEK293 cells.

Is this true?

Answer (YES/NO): NO